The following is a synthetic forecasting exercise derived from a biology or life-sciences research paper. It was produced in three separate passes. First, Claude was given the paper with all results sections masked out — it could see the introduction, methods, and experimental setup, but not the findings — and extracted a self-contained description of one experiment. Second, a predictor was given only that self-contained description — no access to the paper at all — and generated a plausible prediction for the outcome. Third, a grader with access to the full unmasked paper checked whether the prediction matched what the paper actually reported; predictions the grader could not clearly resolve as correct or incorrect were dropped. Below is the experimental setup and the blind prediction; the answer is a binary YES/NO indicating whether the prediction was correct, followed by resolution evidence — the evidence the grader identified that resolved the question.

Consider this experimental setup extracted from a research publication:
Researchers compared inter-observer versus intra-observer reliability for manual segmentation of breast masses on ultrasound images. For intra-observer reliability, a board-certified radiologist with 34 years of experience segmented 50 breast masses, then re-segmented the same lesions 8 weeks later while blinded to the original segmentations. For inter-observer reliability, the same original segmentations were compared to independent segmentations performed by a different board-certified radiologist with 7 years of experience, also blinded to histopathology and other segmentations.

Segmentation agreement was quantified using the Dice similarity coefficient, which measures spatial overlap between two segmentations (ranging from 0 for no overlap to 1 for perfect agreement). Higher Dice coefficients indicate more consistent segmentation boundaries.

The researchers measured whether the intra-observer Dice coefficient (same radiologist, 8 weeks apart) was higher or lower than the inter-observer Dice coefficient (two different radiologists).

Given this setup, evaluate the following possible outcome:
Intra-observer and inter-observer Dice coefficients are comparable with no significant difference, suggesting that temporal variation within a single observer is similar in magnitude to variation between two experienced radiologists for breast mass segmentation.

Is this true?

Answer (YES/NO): NO